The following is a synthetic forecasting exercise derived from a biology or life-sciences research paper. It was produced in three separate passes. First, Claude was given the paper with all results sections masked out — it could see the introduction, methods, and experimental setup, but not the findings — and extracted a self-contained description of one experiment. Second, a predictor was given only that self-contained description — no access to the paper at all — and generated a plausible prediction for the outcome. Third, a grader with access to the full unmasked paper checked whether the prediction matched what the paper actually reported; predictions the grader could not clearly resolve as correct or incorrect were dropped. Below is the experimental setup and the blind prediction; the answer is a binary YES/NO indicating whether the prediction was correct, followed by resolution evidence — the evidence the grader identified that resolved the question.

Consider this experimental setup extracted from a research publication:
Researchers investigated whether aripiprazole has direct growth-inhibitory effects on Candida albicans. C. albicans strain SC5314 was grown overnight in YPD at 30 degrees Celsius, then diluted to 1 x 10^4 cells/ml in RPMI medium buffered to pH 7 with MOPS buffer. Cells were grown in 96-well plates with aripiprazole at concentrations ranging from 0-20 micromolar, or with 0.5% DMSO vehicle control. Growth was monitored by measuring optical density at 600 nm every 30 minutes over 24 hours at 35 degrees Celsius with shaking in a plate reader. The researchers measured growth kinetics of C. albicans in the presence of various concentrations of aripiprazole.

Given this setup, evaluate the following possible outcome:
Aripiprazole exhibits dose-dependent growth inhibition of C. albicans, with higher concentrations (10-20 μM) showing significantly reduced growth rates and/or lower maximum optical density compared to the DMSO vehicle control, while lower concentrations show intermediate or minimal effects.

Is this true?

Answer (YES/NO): NO